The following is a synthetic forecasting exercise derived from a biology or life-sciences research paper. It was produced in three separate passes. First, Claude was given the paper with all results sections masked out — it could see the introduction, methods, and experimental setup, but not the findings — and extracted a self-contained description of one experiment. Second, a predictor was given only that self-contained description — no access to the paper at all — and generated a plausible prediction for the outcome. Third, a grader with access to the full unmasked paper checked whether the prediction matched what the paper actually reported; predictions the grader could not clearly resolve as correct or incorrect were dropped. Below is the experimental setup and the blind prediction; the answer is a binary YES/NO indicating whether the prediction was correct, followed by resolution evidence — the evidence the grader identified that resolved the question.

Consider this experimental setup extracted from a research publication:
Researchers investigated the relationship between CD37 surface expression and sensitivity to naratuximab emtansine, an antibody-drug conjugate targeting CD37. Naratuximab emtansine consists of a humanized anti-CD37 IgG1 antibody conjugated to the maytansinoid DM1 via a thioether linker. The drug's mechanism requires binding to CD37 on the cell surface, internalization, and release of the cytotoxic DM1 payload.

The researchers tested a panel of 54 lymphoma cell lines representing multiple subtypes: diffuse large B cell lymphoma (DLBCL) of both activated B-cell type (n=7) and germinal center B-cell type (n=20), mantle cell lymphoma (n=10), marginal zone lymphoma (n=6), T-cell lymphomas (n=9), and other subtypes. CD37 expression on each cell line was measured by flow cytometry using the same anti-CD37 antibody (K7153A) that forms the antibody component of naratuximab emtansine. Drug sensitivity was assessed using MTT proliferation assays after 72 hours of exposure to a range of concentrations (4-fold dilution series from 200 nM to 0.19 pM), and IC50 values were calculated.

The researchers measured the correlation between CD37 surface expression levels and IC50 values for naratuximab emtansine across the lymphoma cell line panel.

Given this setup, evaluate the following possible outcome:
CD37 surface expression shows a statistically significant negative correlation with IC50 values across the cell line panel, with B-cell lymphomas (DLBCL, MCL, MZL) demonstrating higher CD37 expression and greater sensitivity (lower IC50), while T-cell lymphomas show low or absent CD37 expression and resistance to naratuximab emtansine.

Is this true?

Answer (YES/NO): YES